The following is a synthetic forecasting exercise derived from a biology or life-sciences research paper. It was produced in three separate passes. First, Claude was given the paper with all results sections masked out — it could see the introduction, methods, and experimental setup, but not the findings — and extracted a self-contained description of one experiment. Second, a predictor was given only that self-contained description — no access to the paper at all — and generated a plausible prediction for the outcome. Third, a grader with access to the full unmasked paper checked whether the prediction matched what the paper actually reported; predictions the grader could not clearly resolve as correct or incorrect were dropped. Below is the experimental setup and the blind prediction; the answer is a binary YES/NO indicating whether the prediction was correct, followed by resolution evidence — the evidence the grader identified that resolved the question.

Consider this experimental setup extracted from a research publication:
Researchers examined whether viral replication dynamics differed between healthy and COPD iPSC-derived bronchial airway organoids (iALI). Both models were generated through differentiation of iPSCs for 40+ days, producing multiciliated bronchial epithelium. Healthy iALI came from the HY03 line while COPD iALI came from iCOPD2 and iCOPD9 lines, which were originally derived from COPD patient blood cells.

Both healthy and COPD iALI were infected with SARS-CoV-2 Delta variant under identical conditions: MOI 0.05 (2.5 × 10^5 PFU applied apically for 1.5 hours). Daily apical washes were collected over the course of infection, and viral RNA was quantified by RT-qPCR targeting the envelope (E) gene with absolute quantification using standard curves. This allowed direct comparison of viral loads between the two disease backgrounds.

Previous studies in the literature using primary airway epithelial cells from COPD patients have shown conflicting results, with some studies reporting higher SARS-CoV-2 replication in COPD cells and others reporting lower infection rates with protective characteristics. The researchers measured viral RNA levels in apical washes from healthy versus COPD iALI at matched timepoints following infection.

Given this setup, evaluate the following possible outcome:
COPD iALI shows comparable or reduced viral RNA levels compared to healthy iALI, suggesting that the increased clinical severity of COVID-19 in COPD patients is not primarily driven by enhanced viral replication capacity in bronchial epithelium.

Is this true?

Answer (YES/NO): YES